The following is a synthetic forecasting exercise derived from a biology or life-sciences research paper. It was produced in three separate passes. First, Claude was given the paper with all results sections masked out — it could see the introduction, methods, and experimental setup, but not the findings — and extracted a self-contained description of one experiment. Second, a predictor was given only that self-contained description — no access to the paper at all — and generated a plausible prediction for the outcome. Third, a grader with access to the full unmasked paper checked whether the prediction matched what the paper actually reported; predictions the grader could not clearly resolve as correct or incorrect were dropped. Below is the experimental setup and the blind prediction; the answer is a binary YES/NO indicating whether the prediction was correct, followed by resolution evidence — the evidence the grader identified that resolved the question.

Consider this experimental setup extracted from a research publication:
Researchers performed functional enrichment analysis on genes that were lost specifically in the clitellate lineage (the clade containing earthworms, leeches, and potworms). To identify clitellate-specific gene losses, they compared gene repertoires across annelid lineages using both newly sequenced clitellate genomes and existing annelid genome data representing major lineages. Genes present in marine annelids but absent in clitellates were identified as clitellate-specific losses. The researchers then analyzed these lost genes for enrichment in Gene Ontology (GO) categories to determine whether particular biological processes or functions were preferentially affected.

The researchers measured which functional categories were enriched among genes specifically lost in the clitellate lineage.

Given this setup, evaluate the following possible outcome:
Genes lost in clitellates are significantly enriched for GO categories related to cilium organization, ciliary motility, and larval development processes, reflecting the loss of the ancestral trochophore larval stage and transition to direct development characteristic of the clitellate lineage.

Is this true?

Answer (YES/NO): NO